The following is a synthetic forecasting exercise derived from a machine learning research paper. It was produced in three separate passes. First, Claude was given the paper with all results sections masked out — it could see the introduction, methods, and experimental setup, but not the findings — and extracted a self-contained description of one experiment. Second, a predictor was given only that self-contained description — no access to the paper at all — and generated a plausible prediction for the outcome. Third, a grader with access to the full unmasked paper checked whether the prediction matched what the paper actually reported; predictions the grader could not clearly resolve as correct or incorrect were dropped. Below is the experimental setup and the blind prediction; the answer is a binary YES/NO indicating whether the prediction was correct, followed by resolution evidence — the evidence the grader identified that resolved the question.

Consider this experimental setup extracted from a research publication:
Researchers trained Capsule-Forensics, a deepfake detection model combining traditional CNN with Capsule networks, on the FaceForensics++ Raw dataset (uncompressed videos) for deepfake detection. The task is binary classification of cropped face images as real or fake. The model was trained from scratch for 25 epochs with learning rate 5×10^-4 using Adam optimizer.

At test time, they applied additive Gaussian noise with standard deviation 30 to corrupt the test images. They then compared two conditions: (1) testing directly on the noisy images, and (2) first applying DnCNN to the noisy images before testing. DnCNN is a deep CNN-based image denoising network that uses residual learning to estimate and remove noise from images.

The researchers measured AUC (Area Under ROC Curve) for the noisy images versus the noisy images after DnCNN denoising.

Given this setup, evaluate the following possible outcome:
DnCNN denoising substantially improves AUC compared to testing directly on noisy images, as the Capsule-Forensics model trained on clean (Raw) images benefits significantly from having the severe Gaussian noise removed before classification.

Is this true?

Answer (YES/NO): YES